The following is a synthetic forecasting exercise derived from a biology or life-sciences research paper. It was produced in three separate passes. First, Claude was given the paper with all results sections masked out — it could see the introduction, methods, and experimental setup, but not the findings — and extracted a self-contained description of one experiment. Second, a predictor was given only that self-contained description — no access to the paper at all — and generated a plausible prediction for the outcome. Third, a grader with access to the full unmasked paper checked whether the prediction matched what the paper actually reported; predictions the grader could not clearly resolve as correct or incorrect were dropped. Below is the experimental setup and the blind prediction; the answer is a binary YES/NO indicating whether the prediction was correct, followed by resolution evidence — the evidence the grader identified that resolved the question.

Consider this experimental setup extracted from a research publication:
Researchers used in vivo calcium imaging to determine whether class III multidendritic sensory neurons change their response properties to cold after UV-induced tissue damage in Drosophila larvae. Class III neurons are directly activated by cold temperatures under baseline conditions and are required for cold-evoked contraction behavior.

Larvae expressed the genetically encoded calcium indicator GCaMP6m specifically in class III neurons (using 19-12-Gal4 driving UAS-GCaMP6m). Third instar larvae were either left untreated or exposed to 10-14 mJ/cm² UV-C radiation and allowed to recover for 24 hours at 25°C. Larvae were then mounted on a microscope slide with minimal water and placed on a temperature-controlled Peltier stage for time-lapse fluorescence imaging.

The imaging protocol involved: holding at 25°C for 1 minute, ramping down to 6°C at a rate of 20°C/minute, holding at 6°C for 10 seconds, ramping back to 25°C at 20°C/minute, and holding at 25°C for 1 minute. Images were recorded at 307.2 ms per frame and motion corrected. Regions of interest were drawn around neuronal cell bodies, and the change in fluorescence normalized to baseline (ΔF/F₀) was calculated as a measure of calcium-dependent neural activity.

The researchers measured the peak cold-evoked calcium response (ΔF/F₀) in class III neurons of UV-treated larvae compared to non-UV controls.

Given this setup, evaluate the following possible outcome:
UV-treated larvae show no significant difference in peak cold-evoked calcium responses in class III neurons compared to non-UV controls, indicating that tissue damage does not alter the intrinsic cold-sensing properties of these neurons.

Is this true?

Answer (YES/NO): YES